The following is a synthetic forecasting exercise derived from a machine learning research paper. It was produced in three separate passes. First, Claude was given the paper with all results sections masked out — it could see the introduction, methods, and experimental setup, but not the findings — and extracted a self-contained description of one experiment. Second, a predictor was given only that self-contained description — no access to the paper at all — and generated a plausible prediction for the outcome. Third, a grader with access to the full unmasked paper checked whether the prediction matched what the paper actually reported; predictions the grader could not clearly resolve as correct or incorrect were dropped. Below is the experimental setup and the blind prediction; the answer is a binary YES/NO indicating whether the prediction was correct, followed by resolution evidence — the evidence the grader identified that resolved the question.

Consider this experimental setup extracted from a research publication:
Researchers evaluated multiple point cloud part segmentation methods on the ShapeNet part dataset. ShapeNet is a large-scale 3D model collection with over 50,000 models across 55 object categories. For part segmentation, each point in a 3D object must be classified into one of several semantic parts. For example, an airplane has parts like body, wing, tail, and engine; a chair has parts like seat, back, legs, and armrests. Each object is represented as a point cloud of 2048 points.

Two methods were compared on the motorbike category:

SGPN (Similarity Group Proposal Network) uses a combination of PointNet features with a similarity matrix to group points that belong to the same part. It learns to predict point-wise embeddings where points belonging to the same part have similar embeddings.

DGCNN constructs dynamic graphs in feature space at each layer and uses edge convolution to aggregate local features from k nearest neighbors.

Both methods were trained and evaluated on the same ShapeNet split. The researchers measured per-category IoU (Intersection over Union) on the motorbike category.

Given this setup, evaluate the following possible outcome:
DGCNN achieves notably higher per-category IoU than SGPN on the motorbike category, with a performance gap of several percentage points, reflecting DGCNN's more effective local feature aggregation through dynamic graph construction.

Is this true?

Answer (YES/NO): NO